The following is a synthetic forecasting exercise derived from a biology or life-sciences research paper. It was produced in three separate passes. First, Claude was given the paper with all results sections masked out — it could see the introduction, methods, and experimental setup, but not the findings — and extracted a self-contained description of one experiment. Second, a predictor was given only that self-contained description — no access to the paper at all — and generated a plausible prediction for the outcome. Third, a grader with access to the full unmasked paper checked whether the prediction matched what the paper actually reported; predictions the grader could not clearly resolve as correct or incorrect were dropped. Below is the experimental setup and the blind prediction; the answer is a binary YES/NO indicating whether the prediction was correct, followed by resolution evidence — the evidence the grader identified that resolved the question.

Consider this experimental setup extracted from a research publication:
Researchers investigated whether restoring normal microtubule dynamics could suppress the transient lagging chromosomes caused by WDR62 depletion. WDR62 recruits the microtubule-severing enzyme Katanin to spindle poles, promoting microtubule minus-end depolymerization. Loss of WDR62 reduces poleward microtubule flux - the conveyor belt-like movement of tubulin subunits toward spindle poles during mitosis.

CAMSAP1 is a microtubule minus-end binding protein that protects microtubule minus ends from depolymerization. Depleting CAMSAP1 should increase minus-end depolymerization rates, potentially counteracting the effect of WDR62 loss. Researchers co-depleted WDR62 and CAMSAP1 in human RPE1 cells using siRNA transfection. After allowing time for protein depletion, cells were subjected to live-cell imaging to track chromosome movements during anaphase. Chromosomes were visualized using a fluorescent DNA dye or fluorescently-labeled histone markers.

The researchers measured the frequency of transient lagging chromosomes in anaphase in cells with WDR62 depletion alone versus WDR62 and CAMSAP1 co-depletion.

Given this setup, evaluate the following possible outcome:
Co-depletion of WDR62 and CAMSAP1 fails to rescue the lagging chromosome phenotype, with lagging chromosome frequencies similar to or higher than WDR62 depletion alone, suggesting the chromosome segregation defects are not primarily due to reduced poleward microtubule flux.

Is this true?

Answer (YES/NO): NO